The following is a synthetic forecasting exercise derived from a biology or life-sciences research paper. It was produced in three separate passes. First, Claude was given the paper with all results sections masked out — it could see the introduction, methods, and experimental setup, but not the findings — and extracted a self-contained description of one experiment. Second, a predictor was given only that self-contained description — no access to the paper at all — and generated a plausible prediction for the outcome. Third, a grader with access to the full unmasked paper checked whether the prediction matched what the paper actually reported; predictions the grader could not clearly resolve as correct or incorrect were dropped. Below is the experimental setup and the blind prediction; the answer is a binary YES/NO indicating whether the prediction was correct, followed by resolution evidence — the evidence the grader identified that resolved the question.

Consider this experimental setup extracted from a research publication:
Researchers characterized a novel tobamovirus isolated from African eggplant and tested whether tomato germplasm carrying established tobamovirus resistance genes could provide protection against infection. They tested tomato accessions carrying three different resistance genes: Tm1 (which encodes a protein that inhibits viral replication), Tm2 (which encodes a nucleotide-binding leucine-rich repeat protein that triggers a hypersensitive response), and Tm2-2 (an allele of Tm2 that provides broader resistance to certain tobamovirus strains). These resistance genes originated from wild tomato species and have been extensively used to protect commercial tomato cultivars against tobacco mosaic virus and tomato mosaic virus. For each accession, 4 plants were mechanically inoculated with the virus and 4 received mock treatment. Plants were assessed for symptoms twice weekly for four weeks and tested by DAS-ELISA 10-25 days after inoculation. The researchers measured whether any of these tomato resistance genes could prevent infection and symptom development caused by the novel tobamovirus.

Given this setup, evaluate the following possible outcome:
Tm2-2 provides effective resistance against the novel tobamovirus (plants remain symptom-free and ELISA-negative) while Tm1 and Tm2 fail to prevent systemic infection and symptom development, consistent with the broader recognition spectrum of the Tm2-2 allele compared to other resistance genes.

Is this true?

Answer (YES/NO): NO